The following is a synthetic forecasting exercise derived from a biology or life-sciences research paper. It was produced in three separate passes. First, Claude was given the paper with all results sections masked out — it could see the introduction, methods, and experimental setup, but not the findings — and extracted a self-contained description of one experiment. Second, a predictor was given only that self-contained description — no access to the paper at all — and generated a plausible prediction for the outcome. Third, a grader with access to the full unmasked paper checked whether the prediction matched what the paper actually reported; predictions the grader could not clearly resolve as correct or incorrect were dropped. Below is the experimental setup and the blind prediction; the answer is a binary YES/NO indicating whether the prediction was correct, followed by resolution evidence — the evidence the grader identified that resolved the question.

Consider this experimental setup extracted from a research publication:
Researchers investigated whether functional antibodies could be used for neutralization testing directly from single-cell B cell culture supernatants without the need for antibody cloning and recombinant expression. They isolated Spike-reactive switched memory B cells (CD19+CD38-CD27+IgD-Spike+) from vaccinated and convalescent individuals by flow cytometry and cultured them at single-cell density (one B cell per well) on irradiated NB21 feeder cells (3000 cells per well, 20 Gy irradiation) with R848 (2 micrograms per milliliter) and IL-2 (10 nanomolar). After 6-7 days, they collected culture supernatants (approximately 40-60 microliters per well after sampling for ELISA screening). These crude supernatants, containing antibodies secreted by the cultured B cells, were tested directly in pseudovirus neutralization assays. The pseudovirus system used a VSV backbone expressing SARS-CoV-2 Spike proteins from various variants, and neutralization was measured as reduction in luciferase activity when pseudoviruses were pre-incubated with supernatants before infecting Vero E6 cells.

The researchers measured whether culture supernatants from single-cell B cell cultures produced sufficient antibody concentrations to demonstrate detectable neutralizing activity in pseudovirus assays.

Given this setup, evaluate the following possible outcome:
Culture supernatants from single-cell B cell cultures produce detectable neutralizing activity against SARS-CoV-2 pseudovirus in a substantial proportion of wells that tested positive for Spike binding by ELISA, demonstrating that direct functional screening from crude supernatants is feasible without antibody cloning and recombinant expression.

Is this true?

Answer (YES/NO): YES